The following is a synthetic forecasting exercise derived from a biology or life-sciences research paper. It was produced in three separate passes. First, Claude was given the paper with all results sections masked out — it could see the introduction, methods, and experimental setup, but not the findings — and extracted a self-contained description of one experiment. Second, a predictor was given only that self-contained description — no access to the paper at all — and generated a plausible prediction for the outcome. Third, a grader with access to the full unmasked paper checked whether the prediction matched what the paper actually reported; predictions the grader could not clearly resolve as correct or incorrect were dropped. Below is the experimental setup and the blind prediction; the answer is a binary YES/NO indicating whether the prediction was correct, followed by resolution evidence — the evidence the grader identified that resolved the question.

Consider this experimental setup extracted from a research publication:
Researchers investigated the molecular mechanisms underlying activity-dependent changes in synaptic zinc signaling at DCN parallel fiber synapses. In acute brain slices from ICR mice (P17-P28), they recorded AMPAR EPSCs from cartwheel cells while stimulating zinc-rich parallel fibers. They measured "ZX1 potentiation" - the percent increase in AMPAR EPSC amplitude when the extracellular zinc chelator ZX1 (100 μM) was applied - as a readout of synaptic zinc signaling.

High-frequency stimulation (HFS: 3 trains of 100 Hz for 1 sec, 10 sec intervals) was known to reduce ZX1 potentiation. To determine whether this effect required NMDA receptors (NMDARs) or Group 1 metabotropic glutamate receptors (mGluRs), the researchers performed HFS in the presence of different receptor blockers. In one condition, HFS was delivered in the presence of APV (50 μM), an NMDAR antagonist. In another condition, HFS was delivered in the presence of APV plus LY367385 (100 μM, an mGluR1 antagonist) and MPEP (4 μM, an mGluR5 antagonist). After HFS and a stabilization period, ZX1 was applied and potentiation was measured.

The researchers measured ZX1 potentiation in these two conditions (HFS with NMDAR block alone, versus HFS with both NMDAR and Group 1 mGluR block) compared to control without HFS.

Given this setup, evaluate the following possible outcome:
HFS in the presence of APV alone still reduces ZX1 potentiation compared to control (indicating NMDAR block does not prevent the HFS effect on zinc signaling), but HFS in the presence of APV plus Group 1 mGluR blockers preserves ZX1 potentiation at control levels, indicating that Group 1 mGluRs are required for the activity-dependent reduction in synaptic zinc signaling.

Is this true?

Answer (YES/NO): YES